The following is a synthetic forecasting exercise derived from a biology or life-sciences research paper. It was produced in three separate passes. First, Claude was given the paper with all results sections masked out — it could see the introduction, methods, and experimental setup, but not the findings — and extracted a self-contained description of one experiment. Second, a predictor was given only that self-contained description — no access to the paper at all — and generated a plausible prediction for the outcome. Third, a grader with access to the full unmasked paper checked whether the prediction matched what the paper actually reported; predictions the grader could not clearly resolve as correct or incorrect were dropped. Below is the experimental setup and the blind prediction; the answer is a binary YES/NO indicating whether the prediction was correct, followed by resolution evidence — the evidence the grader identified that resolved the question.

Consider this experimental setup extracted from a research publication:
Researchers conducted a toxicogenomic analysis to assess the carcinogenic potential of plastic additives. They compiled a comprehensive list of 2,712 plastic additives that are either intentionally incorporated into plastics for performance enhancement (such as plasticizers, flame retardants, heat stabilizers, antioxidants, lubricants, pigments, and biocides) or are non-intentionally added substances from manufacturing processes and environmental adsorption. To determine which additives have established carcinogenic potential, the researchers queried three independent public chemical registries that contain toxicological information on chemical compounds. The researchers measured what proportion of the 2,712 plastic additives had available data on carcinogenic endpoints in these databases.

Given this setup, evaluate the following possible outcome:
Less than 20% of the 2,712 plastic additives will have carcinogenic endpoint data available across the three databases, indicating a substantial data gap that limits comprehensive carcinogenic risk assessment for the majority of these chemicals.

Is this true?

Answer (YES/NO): YES